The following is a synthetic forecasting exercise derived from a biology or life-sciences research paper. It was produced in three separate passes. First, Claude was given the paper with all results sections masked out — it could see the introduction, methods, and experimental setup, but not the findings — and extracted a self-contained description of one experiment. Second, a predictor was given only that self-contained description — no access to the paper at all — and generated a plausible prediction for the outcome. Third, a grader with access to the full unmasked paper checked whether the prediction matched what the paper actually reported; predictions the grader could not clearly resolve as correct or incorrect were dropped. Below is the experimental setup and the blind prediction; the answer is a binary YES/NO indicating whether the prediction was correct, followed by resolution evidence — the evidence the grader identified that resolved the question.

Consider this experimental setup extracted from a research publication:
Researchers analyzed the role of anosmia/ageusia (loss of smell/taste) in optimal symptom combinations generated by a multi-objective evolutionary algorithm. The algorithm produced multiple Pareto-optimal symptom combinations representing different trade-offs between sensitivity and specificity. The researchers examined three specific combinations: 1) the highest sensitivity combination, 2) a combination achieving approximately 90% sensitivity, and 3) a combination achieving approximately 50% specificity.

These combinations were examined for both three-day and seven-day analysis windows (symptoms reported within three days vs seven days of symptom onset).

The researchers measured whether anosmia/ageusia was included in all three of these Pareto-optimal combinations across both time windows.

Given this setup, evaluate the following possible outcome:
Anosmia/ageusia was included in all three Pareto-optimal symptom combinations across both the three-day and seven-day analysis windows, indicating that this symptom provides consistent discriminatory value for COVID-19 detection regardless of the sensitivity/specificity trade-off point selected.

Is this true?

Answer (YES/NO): YES